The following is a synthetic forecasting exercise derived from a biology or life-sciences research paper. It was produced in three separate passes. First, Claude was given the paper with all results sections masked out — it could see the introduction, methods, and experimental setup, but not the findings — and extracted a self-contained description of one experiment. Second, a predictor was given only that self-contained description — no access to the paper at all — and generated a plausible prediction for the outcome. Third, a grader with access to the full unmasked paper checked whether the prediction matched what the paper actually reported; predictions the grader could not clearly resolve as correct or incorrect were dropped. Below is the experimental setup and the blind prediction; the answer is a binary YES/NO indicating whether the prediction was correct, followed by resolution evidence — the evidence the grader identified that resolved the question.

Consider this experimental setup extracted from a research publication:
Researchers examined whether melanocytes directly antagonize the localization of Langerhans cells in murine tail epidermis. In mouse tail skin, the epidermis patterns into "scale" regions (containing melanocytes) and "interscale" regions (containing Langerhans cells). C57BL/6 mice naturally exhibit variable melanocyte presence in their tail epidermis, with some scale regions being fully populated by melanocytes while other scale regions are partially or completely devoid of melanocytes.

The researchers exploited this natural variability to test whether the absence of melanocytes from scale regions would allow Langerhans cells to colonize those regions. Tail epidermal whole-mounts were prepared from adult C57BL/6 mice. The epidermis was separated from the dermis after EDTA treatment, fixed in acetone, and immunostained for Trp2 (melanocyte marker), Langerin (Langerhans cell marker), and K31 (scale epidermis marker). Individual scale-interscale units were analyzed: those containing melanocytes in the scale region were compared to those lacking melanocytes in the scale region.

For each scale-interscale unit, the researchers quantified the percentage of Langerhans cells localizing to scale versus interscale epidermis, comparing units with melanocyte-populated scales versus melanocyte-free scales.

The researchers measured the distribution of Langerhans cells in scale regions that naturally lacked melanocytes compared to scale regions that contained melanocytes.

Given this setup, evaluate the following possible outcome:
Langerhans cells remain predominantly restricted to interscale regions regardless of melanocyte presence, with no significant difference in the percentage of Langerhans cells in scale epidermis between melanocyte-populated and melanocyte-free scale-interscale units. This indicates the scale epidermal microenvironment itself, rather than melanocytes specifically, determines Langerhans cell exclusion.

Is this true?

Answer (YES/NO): YES